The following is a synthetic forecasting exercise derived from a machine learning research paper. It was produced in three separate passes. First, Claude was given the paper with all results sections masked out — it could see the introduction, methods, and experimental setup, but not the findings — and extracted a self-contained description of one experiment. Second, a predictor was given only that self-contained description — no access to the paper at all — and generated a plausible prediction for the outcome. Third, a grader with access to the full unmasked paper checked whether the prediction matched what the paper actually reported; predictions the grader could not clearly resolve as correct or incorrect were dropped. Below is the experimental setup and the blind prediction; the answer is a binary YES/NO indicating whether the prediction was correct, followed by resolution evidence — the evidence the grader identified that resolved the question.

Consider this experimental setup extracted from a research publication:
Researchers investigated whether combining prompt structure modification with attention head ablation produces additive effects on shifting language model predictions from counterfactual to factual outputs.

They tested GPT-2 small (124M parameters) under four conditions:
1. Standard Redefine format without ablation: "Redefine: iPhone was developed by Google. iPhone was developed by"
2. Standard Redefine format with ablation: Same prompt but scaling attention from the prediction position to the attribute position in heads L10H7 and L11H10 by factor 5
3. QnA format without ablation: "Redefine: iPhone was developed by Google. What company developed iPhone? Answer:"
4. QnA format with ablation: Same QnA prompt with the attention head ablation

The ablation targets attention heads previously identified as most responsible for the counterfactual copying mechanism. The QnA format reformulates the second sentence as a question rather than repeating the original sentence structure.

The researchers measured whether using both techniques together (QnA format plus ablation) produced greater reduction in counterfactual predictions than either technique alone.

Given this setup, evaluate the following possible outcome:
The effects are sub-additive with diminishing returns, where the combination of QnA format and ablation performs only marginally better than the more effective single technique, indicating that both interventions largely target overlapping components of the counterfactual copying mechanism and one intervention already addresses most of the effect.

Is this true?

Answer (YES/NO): NO